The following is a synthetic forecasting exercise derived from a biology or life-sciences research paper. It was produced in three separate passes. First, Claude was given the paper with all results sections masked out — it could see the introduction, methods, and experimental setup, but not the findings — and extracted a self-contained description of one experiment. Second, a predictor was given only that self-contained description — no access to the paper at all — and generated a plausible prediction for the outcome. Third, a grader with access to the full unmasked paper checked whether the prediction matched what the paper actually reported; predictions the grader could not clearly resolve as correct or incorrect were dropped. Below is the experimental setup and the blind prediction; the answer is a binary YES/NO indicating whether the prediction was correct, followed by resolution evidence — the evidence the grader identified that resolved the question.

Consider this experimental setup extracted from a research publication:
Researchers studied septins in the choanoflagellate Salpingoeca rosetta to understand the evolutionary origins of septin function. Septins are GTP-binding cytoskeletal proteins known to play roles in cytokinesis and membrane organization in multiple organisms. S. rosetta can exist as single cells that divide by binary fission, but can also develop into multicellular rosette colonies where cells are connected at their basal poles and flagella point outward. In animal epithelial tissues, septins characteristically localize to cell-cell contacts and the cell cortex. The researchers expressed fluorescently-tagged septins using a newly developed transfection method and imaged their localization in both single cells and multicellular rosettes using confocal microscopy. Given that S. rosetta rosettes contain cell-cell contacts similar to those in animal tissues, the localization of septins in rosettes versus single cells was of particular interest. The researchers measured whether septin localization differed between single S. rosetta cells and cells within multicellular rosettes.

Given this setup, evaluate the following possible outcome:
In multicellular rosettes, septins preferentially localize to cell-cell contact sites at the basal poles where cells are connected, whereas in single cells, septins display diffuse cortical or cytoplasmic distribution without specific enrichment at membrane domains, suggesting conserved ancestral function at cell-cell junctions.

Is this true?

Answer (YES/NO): NO